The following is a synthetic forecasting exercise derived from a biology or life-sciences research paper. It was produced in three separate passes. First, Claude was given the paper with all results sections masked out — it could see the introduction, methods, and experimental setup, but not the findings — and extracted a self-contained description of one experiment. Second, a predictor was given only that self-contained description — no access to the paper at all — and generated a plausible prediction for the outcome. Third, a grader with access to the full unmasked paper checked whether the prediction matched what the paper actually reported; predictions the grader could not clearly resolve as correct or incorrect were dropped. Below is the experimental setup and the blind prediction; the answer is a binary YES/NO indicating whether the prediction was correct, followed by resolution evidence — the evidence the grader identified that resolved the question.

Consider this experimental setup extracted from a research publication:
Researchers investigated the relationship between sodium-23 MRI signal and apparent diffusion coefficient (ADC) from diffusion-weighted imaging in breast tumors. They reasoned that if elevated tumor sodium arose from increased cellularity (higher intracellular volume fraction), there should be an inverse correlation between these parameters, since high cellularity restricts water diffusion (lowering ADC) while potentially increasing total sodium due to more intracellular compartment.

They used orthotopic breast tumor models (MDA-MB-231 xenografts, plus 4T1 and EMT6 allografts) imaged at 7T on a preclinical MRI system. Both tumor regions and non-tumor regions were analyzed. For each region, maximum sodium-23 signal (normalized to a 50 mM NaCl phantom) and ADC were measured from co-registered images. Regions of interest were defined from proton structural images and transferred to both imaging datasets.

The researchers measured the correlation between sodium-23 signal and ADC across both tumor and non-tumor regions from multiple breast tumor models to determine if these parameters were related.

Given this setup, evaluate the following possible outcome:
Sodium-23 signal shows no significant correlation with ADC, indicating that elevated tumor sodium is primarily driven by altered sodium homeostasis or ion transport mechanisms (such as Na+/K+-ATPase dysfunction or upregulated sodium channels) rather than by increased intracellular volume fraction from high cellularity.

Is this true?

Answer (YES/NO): NO